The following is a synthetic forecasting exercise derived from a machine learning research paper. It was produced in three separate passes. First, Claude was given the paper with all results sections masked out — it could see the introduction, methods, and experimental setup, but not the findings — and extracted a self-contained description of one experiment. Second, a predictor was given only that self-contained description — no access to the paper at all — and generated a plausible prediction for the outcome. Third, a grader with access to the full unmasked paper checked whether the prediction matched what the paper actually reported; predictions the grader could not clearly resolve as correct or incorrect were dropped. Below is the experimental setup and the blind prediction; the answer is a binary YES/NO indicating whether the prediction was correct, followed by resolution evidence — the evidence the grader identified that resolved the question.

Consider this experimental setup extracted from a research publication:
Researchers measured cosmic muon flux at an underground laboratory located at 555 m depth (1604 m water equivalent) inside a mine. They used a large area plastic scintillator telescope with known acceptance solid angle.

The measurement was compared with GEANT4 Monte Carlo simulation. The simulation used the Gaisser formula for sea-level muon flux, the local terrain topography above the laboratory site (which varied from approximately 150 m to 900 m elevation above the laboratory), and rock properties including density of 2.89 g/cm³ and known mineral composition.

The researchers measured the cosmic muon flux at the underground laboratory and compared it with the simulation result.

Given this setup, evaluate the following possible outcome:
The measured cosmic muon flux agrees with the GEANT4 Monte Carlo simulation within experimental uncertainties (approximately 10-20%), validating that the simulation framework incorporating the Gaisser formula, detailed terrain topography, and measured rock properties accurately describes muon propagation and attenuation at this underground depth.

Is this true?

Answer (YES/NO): YES